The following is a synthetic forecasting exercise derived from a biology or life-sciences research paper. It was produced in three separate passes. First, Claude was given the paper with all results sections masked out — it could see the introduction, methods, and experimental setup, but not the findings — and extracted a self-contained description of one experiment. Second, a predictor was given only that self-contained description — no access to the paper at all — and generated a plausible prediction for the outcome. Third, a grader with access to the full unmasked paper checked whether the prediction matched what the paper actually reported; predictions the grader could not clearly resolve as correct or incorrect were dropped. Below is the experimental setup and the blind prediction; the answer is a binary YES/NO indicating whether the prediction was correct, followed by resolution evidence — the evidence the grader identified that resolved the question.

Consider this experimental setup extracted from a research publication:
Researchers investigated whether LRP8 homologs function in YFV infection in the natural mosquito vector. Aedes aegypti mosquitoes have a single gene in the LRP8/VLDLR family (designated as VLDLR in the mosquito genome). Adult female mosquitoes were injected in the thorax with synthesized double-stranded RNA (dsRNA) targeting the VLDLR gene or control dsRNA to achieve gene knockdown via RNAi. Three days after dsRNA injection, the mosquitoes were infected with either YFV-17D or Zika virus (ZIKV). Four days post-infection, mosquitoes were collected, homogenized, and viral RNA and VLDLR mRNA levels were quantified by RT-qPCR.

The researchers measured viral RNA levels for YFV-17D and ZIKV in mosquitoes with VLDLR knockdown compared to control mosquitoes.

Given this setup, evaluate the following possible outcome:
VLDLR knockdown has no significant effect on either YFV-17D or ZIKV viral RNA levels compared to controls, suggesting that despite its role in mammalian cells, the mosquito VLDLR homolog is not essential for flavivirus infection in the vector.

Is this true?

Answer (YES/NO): NO